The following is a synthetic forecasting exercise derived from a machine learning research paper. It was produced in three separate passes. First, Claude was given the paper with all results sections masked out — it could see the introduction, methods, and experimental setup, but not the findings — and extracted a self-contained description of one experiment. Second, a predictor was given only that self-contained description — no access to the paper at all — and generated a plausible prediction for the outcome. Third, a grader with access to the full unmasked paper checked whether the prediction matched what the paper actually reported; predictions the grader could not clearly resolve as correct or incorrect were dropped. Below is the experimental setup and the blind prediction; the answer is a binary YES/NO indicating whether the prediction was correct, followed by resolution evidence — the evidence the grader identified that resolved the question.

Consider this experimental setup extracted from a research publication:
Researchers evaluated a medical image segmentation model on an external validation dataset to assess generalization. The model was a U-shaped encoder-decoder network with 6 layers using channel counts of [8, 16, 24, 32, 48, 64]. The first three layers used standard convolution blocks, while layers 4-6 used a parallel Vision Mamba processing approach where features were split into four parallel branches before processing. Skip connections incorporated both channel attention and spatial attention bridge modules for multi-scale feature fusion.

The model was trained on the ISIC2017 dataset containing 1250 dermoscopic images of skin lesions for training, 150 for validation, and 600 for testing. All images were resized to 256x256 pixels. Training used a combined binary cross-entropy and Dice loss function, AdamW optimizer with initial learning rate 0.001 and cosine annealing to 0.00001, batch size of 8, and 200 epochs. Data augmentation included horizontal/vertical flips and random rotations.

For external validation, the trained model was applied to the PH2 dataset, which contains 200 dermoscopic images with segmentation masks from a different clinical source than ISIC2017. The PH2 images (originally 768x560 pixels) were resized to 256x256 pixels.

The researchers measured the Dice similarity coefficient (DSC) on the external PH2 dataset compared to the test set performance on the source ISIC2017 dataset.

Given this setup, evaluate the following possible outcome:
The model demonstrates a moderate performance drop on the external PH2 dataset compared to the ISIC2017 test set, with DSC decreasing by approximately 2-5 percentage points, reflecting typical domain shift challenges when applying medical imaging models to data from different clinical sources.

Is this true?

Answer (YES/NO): NO